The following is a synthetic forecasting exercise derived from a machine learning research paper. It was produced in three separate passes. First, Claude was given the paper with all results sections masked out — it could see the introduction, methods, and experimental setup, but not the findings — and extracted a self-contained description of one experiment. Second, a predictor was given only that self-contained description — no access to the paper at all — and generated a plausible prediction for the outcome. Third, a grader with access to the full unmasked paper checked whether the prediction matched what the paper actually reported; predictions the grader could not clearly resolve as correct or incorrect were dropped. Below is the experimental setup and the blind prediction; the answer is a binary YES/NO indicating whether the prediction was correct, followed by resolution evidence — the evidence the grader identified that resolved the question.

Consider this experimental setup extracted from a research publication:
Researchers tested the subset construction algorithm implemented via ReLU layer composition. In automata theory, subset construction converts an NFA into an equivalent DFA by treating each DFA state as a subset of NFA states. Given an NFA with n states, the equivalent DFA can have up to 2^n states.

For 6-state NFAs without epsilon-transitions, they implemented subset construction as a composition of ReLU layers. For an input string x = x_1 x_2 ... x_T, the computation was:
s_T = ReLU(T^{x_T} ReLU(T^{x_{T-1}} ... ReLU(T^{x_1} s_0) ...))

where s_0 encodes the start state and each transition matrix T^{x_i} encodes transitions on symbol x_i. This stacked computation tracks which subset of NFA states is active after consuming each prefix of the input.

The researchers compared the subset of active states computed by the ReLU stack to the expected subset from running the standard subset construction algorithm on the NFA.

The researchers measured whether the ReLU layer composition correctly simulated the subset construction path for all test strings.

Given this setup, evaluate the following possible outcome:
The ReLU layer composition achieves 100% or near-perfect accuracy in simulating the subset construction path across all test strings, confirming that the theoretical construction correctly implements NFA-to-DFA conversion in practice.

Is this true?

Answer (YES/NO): YES